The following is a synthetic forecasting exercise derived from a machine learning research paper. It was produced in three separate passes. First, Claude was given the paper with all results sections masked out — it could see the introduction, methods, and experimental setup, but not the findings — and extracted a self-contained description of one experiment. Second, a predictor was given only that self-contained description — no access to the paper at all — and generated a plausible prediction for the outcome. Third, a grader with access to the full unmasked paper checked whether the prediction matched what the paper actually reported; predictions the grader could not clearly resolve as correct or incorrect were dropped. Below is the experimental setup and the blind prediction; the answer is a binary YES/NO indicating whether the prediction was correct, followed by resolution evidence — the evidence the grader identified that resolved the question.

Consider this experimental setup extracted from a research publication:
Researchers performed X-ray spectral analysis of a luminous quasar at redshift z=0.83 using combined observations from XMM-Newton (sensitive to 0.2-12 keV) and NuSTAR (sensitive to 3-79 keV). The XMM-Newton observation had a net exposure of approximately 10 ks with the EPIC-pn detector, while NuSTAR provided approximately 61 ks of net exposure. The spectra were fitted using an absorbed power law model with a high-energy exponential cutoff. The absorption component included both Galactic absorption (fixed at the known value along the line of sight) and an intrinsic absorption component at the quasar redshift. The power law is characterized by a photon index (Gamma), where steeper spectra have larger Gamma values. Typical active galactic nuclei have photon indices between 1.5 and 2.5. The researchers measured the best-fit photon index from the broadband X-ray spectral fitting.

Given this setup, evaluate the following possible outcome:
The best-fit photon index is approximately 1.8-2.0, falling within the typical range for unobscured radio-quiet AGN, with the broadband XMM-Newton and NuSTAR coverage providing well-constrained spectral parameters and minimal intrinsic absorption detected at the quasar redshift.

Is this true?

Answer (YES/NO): NO